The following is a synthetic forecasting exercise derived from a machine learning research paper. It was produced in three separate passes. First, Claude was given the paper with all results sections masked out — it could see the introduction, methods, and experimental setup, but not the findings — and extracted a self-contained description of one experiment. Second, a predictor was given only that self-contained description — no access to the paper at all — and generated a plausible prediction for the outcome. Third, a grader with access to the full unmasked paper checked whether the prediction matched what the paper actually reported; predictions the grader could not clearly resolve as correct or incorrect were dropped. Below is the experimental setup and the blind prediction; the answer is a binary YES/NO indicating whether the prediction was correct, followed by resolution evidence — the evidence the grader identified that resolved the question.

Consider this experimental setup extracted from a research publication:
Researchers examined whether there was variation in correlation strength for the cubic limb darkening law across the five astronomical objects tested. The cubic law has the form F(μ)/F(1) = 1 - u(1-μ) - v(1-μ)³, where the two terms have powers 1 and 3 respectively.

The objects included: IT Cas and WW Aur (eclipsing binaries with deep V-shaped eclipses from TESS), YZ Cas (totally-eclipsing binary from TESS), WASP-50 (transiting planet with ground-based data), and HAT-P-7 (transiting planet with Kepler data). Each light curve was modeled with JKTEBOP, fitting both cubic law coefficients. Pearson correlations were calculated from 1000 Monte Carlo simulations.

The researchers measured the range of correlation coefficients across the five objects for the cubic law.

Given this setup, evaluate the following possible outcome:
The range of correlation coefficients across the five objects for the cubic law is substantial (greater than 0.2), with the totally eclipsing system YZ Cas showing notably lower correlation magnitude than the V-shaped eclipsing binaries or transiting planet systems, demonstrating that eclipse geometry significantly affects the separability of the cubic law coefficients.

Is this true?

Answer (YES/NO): NO